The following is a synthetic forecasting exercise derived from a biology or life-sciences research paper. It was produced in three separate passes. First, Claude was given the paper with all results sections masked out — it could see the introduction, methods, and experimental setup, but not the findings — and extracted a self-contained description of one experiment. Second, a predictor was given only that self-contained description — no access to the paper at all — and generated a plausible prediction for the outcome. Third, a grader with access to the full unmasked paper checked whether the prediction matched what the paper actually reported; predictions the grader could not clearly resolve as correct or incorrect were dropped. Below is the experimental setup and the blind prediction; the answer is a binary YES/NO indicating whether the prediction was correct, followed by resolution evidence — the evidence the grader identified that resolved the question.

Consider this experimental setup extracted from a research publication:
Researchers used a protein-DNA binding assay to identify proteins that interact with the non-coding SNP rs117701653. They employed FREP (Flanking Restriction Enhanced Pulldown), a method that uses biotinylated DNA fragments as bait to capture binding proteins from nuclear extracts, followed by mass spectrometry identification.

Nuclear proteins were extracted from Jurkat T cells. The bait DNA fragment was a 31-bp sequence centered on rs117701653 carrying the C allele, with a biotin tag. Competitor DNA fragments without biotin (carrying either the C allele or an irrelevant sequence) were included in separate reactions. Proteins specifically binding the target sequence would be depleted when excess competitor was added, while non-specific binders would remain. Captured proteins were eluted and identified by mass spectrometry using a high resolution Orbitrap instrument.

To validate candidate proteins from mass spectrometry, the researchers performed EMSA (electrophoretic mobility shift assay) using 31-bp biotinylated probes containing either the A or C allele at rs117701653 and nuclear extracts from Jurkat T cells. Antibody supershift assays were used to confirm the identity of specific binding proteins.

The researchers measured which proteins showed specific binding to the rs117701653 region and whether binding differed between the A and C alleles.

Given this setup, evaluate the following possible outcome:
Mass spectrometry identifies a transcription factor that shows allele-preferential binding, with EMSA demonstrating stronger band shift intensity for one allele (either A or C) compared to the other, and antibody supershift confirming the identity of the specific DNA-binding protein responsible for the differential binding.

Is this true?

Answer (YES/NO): NO